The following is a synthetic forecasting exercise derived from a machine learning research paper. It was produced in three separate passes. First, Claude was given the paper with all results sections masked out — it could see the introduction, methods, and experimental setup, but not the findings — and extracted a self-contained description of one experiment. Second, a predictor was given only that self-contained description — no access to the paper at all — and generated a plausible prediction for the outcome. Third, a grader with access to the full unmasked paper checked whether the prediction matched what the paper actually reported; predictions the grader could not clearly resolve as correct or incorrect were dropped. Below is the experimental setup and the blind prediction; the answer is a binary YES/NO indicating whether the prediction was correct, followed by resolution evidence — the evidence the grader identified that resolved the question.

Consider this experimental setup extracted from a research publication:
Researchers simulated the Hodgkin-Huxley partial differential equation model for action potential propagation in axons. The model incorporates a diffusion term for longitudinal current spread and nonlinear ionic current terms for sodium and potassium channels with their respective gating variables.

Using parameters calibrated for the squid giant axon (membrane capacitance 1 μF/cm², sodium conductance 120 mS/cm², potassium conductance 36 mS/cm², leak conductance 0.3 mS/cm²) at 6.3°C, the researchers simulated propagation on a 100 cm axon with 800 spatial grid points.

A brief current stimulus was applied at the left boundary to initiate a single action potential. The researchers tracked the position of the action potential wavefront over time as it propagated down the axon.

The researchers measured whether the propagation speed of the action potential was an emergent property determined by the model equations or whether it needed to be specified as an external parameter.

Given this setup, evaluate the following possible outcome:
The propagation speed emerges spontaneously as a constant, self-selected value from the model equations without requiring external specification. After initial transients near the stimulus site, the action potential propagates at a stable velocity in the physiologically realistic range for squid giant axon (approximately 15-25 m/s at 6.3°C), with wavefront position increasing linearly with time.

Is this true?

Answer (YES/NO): NO